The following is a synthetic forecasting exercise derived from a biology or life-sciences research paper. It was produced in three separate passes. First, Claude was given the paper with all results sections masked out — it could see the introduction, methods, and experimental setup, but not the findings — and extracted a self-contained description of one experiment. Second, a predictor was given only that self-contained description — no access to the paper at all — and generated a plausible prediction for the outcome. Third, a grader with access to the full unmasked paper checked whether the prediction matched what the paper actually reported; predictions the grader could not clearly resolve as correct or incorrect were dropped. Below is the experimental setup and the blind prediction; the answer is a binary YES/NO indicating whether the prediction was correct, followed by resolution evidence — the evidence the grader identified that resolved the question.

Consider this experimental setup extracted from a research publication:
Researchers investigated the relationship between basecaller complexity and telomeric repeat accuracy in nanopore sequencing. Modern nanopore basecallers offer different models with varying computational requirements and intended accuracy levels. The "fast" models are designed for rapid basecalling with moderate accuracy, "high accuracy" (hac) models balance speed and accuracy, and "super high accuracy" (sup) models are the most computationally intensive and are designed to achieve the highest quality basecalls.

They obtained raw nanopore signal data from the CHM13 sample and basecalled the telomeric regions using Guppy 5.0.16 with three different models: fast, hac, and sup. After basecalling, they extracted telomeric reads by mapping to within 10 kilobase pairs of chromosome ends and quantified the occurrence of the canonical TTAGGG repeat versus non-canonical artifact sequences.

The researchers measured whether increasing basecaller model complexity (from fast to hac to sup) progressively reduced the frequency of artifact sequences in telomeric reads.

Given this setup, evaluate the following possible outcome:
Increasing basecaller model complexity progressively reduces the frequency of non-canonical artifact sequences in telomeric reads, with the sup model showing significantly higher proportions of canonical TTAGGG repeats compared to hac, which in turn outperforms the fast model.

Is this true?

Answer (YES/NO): NO